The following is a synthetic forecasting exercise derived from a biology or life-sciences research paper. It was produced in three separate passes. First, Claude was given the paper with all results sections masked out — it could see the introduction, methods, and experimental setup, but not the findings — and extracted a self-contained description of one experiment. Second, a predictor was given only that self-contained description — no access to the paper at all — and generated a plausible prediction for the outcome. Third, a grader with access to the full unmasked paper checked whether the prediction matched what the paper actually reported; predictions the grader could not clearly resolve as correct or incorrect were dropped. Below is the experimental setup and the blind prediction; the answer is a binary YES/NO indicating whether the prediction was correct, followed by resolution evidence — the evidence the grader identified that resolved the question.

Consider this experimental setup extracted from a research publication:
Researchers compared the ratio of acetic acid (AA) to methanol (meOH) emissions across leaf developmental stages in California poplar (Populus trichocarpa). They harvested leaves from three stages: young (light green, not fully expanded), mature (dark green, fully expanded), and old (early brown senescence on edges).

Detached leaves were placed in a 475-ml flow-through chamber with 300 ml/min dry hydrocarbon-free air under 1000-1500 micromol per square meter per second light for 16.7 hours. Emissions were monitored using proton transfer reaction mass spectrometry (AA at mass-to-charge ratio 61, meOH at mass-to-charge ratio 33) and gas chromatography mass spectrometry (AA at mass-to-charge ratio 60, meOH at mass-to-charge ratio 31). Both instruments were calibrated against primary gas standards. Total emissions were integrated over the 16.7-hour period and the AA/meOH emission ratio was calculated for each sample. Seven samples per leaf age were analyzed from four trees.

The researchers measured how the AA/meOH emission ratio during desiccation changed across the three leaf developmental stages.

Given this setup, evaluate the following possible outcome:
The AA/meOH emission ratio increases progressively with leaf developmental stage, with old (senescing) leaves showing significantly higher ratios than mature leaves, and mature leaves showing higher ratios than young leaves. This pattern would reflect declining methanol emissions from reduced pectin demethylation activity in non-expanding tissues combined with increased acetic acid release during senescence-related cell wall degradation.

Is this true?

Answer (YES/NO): YES